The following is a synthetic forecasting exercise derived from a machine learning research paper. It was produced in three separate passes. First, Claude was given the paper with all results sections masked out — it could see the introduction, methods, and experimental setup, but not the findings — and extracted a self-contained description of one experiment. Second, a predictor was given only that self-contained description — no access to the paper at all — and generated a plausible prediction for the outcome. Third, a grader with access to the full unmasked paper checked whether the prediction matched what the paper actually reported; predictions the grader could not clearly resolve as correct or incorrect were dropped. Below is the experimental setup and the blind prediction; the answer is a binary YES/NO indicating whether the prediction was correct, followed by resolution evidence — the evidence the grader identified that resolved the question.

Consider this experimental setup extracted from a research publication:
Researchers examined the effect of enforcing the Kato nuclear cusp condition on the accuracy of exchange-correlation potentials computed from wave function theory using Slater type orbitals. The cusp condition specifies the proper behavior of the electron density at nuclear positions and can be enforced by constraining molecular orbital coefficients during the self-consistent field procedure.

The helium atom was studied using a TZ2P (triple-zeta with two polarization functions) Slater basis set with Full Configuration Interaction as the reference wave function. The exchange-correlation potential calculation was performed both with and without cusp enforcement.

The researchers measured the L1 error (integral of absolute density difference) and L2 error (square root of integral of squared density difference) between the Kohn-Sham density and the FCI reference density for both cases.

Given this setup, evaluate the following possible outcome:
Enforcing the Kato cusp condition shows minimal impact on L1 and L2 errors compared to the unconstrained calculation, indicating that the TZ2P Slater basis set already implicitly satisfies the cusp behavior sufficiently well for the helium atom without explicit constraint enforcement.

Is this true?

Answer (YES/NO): NO